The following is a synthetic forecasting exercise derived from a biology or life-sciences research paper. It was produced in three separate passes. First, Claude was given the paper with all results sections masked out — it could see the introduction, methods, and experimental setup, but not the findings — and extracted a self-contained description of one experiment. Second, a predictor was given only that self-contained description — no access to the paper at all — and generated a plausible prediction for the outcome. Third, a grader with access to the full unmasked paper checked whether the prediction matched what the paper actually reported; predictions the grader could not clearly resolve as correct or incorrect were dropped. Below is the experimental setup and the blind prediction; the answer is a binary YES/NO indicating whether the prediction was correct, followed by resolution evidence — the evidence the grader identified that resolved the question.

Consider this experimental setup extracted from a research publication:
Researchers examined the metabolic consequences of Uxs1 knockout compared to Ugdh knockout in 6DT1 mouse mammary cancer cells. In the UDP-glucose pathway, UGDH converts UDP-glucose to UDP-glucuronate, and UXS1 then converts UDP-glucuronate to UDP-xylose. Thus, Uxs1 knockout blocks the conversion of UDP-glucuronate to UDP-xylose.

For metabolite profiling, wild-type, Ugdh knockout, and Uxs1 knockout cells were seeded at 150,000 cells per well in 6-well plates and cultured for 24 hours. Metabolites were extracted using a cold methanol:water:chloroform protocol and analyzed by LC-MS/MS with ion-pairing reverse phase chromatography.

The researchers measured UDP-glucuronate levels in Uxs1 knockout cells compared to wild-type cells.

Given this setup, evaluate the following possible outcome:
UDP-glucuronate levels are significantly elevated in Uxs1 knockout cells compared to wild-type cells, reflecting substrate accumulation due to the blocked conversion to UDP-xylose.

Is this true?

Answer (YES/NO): YES